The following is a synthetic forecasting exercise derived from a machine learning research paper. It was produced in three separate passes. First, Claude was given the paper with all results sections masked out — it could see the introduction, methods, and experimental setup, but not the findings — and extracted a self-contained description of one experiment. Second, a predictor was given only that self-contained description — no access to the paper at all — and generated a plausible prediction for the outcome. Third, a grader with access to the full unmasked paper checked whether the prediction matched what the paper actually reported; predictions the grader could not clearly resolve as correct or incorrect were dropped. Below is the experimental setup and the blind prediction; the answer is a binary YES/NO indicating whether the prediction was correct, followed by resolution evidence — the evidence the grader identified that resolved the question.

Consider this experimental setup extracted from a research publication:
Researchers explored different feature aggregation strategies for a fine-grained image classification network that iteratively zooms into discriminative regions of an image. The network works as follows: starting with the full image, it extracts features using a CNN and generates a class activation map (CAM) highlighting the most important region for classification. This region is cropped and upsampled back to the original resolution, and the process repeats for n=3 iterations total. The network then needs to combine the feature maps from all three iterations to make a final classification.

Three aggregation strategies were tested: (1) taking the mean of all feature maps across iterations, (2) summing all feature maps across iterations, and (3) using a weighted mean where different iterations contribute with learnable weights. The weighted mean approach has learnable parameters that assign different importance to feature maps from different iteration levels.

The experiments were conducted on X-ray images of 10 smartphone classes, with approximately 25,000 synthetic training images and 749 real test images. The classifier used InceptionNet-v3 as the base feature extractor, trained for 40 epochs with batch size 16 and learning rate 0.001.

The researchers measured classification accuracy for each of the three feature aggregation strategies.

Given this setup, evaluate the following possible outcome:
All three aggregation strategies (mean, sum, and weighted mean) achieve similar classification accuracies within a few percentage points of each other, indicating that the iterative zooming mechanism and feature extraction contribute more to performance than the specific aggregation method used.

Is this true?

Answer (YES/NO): NO